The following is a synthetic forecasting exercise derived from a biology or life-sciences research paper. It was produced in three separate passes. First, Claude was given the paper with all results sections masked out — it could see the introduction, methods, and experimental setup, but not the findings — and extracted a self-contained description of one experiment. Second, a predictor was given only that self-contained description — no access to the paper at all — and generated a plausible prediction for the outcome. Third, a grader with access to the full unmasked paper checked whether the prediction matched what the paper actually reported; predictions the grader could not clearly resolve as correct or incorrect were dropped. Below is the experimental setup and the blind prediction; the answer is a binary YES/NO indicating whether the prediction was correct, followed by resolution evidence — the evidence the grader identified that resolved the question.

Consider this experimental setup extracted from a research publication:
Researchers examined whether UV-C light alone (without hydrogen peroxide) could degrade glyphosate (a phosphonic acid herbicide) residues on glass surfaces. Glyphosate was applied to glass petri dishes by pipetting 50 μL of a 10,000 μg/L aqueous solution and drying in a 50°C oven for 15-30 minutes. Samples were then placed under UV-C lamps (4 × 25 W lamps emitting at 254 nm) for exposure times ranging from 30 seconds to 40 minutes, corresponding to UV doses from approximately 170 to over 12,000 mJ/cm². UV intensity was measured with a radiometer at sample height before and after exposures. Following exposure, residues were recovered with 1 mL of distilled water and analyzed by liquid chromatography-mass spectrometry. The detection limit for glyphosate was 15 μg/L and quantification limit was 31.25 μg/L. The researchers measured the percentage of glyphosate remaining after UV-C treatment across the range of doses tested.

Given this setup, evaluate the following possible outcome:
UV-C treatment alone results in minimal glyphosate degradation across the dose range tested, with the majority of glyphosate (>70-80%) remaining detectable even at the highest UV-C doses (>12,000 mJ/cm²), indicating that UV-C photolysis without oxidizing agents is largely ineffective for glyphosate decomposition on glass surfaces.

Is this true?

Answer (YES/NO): YES